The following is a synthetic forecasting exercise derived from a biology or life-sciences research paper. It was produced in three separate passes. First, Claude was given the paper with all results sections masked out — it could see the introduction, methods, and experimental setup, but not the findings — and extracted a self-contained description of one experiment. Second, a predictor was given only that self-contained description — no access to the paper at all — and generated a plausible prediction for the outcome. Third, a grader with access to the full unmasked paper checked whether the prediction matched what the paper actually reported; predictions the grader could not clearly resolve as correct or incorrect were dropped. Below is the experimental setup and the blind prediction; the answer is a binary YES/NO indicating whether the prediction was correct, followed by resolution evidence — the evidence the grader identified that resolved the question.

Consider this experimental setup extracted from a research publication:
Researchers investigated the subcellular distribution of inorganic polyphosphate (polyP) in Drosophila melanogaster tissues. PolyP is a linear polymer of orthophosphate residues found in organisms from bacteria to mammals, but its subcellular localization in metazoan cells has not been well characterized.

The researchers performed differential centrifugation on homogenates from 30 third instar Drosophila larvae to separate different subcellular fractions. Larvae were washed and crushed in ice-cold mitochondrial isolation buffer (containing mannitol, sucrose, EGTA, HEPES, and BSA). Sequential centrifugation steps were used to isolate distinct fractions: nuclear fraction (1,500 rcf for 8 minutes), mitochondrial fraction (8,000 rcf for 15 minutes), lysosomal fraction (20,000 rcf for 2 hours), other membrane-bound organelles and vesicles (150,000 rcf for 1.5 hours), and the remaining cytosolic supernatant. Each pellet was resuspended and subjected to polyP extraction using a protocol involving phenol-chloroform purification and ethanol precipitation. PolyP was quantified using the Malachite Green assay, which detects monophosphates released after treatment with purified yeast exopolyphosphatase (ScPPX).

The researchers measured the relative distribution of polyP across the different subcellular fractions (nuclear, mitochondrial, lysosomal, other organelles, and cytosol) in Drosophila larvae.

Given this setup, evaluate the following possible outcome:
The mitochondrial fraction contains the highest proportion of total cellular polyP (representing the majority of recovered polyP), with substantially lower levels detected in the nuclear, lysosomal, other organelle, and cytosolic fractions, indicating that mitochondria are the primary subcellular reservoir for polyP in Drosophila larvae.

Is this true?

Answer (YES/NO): NO